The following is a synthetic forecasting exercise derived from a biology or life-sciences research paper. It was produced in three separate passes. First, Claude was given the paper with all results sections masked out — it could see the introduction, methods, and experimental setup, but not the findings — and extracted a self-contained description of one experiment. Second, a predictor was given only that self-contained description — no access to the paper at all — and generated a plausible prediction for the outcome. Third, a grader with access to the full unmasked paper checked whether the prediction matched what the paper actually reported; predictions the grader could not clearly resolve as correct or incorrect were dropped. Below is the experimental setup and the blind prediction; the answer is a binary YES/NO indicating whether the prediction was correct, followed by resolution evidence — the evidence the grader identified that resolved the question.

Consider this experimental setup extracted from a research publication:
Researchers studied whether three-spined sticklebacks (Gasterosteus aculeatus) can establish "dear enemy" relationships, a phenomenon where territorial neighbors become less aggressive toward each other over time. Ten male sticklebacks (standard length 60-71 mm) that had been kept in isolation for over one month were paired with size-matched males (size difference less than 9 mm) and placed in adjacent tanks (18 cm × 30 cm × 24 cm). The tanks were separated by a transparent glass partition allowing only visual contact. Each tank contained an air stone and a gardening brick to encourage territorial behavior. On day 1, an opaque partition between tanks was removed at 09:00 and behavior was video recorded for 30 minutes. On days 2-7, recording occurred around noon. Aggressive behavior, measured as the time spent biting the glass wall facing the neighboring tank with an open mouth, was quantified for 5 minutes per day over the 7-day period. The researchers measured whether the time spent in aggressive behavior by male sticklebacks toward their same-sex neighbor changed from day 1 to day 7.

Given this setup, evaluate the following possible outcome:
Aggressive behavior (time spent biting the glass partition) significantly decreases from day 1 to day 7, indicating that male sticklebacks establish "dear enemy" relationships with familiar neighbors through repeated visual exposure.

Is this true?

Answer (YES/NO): YES